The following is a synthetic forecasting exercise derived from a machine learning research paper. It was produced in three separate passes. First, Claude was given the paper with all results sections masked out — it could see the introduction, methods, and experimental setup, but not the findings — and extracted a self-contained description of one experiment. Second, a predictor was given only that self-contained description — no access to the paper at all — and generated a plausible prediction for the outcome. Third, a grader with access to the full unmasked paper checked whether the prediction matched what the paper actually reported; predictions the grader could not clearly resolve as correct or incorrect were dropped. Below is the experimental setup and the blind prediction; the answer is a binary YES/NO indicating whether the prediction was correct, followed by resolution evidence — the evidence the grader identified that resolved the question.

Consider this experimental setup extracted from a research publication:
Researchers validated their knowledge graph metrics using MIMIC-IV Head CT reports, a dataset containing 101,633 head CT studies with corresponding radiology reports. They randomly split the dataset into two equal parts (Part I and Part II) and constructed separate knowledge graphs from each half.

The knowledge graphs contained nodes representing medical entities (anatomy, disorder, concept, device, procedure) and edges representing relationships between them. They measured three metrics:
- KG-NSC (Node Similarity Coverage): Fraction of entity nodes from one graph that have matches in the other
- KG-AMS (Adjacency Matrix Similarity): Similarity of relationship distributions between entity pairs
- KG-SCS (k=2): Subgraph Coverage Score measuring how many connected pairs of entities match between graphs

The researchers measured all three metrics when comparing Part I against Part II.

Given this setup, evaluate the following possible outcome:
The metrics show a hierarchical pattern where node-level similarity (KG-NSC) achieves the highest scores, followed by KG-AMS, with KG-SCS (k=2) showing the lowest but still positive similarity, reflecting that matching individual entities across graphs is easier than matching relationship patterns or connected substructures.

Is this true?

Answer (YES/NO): NO